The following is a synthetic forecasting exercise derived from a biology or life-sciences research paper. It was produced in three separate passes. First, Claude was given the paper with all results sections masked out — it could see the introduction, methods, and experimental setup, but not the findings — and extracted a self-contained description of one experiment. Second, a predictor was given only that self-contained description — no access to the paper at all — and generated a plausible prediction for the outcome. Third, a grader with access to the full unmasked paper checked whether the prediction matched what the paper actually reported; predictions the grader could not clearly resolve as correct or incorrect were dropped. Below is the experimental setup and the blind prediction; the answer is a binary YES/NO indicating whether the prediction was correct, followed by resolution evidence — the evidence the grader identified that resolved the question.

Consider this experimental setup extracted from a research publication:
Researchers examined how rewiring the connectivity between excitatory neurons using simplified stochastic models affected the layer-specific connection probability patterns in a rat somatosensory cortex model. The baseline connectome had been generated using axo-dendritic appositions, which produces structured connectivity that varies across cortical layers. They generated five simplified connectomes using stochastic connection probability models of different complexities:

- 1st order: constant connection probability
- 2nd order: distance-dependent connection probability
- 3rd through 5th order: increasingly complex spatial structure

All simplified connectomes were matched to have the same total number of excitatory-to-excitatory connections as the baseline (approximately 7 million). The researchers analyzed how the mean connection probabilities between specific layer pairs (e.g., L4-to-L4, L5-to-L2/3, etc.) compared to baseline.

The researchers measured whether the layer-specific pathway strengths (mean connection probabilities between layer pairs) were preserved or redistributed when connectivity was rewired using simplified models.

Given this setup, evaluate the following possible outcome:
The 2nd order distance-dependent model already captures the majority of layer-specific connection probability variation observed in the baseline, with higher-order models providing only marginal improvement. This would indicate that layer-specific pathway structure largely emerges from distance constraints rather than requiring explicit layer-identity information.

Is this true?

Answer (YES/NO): NO